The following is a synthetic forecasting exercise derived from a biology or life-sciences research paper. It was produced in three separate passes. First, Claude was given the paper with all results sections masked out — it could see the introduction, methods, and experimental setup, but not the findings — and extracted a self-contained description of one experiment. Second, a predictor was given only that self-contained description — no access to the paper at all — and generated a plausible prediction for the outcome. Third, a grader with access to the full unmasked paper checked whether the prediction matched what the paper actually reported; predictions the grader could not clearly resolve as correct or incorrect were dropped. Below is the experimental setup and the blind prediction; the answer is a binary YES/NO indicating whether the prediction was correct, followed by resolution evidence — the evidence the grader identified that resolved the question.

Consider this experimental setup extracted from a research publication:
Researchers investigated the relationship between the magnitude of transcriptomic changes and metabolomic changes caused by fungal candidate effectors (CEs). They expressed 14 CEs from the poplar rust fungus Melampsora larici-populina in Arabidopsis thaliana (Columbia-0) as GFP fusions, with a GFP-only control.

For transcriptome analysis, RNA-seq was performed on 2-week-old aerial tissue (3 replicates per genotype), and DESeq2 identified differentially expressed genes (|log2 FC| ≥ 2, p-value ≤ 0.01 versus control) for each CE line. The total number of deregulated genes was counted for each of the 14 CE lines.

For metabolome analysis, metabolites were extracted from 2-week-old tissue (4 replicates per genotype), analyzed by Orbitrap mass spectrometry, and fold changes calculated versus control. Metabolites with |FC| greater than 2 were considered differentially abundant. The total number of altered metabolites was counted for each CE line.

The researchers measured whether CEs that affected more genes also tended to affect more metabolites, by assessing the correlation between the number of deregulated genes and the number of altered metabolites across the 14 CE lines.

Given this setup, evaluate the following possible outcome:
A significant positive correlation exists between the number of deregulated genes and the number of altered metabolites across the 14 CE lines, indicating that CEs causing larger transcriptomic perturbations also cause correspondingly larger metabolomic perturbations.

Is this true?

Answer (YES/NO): NO